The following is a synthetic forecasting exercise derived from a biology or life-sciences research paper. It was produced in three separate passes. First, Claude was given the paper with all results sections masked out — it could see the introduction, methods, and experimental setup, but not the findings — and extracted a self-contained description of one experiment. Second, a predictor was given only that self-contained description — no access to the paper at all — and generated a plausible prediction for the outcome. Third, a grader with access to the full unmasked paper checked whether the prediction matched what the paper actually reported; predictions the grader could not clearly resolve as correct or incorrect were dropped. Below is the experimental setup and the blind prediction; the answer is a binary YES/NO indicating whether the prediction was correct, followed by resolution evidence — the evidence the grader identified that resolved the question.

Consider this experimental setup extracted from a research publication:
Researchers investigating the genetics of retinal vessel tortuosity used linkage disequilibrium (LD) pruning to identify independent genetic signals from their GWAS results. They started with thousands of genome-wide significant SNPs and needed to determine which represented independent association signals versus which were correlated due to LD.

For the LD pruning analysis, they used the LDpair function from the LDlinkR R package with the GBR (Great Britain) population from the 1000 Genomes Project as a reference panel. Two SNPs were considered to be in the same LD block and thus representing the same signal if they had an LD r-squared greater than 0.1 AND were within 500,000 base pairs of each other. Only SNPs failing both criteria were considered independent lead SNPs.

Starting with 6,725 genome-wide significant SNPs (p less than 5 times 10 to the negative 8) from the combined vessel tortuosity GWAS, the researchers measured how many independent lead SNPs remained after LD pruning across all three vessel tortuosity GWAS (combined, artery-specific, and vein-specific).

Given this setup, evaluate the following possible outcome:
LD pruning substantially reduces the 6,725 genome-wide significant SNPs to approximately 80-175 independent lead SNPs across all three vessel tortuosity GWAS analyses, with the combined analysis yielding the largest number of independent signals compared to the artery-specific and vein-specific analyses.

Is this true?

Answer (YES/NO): YES